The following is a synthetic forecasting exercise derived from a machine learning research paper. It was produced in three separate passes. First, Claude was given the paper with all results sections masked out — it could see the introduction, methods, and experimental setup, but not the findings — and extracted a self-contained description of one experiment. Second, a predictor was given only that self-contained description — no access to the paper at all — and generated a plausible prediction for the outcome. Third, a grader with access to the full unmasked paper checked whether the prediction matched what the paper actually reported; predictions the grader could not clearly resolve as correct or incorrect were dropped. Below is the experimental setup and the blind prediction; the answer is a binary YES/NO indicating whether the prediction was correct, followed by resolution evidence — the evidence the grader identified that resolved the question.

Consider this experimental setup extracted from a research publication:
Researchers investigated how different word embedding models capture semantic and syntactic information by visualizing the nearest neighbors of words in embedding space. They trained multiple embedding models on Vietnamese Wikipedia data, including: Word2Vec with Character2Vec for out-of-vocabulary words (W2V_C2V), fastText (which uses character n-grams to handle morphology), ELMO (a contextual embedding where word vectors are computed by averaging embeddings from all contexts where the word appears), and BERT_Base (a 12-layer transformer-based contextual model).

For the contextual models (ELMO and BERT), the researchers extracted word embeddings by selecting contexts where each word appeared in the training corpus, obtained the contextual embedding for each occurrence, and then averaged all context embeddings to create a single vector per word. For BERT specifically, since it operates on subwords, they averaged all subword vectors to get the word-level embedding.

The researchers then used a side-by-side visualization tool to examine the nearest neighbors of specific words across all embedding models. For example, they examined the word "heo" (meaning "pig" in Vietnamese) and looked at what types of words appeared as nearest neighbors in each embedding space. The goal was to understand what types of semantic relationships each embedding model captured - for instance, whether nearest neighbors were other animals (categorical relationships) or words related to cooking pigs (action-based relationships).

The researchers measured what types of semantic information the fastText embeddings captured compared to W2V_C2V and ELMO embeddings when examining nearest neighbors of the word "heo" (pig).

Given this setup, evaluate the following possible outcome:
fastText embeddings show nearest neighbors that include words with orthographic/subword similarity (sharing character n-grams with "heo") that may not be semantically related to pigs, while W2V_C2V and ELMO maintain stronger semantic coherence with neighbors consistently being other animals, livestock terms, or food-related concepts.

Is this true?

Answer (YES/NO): NO